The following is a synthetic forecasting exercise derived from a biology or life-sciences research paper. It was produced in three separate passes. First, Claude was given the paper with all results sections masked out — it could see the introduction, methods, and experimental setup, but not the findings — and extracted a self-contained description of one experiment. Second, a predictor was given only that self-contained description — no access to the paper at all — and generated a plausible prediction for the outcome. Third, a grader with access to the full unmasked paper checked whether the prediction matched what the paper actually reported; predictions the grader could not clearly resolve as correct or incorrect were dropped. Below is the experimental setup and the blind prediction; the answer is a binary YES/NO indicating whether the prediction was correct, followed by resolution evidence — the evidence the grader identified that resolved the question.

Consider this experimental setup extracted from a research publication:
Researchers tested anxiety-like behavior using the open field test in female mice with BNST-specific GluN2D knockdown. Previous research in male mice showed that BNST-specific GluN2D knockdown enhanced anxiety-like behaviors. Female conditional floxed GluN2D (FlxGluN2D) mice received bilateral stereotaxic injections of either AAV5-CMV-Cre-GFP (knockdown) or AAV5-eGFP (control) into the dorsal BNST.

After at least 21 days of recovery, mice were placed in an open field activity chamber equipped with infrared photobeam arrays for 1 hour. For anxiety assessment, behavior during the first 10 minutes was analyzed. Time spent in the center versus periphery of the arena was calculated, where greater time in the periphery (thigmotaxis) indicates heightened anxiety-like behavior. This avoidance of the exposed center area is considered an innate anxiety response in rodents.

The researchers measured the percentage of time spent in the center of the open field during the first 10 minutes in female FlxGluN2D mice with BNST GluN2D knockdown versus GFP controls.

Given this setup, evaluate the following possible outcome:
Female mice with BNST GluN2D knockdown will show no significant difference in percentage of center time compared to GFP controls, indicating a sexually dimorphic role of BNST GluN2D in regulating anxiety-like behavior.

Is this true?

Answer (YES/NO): YES